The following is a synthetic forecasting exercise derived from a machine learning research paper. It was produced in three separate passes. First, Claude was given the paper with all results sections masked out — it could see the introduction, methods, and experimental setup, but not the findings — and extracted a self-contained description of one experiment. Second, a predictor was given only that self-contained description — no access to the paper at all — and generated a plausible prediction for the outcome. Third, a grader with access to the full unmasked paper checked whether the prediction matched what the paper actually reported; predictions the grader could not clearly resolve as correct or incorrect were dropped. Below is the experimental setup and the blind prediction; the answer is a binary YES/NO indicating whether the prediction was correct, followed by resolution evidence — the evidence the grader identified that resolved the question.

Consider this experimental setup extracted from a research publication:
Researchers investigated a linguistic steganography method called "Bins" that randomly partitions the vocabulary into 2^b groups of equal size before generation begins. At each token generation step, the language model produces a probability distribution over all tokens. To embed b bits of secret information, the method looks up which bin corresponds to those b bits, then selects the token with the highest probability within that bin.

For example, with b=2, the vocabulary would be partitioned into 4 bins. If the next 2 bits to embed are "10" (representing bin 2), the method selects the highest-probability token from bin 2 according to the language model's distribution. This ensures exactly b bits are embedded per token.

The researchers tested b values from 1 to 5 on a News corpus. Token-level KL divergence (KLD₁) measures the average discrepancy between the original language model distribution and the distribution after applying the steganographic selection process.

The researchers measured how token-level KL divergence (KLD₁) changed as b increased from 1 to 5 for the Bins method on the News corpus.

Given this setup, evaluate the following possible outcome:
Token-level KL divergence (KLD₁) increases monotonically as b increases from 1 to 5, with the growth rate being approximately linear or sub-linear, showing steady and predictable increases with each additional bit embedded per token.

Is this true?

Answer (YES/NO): NO